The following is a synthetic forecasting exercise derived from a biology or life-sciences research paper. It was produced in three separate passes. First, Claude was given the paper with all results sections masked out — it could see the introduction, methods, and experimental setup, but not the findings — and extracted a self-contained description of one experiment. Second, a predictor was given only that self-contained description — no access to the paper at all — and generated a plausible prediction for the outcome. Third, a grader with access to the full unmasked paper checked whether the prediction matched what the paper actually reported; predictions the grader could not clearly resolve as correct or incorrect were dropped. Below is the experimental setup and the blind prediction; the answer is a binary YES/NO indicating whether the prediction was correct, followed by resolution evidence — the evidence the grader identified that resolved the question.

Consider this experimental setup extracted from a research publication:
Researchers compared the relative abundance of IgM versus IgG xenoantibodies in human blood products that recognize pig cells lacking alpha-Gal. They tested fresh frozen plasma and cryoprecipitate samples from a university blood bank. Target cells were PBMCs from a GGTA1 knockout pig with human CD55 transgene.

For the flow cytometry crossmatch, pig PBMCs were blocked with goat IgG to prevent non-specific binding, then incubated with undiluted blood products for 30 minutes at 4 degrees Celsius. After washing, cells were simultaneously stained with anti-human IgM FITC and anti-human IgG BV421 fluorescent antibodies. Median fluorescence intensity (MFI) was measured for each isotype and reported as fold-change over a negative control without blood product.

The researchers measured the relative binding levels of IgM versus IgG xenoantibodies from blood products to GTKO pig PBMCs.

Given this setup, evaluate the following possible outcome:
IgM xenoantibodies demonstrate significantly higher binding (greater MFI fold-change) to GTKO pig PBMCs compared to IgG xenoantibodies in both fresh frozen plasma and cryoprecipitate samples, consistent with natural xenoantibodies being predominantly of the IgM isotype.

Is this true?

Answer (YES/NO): YES